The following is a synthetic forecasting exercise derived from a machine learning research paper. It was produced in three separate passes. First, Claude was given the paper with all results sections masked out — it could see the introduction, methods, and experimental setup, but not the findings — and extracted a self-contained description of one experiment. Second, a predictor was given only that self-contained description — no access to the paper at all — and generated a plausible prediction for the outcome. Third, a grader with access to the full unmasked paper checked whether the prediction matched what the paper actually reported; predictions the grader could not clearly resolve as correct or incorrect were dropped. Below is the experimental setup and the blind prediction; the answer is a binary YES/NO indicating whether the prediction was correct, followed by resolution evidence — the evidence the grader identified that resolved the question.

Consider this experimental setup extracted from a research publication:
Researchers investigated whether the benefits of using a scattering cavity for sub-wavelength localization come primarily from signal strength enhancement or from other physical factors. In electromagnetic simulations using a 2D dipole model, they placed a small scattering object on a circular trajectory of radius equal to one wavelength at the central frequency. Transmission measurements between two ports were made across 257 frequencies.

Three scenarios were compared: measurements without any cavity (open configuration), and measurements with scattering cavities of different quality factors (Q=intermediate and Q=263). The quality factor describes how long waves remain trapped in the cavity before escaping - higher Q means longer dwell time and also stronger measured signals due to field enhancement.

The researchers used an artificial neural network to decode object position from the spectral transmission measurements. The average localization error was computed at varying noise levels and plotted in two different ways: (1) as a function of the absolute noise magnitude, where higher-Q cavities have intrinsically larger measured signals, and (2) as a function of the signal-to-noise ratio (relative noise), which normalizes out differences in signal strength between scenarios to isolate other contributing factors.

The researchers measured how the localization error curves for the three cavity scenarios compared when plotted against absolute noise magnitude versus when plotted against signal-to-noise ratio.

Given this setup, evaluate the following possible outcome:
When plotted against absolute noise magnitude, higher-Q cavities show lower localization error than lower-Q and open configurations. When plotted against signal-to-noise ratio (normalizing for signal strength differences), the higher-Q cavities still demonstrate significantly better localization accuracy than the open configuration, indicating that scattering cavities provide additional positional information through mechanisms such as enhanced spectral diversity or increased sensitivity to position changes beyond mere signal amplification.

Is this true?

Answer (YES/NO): YES